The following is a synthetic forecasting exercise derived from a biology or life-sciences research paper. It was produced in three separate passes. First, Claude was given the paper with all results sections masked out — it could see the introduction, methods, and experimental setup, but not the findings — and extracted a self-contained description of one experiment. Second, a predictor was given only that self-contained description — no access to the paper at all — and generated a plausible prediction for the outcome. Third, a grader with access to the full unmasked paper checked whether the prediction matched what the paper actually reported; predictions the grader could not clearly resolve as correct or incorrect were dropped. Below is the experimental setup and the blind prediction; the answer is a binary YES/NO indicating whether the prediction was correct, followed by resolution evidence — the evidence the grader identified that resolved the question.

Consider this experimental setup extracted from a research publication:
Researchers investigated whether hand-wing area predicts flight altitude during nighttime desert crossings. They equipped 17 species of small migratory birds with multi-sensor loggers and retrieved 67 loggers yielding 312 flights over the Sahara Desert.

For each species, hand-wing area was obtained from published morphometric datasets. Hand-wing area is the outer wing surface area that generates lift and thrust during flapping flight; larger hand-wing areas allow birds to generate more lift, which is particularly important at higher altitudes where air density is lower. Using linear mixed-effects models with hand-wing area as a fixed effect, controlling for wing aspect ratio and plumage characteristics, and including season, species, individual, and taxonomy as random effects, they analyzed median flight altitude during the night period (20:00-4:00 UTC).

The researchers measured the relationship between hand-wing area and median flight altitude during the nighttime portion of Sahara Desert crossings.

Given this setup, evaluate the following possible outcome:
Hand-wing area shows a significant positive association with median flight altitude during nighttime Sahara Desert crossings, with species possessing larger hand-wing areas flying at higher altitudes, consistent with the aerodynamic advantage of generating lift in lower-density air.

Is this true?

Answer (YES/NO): YES